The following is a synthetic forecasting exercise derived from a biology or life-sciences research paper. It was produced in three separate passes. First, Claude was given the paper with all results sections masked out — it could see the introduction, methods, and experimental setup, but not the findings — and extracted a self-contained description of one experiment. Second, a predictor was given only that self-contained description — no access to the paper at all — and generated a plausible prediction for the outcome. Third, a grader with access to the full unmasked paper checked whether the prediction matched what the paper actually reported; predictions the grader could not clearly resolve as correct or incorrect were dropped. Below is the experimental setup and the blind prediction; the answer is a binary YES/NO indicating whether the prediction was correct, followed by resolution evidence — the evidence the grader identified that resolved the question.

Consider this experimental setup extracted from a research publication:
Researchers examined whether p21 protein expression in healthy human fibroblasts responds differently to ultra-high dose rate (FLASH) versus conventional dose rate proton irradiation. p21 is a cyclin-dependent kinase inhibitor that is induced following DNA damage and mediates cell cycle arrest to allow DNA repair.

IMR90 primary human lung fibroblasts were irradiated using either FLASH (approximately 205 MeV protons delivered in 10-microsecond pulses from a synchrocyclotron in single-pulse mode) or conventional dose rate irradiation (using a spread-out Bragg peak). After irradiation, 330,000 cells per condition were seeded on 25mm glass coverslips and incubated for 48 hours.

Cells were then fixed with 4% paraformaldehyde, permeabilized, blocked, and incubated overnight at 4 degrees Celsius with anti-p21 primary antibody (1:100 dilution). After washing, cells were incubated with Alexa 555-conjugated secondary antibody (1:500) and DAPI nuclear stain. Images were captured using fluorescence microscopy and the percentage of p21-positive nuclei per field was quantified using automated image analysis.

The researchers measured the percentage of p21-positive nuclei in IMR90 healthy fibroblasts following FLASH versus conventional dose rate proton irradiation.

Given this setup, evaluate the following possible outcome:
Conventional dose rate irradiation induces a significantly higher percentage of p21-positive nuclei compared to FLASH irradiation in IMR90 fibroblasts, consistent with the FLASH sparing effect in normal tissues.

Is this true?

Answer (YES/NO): NO